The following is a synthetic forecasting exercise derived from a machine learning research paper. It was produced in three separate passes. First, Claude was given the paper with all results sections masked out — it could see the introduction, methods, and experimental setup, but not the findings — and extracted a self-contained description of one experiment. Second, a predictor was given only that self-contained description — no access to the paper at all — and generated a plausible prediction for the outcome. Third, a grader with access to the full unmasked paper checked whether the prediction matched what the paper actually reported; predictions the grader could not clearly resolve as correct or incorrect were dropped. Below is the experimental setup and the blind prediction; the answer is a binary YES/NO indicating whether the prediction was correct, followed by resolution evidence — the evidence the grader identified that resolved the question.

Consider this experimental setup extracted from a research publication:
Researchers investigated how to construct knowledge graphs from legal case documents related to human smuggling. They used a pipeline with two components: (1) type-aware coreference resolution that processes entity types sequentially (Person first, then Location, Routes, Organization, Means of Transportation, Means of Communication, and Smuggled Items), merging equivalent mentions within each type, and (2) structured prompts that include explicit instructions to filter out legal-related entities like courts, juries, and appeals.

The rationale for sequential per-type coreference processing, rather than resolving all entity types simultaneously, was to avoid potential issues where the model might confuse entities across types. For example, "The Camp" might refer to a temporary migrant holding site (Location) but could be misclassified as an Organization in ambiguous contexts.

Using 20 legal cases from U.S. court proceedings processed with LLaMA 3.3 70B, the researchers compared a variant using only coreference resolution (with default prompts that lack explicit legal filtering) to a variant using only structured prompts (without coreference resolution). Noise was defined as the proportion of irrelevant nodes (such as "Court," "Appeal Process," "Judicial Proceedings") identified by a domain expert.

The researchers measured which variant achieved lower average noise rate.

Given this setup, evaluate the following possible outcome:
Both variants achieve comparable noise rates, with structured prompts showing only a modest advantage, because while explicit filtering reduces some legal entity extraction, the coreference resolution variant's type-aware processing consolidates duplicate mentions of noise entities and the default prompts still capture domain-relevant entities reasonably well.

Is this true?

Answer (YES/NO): NO